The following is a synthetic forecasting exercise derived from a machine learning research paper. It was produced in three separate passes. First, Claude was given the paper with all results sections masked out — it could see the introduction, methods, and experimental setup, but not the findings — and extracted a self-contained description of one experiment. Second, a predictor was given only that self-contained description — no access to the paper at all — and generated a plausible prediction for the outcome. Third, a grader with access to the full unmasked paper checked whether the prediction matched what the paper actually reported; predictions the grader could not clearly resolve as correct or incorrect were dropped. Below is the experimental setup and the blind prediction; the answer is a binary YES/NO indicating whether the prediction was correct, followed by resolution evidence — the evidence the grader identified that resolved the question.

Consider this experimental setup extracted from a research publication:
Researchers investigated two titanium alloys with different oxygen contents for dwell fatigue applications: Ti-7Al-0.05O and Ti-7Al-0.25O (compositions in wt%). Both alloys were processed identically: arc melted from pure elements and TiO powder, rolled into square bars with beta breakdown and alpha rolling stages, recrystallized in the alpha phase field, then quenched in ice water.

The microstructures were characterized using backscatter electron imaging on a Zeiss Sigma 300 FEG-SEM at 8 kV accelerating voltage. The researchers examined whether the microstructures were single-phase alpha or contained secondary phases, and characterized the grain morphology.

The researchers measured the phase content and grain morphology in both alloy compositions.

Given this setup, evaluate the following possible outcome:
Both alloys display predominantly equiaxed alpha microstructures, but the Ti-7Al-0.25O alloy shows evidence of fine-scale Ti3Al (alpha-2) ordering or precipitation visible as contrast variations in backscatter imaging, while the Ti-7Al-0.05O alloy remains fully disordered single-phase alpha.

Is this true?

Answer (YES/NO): NO